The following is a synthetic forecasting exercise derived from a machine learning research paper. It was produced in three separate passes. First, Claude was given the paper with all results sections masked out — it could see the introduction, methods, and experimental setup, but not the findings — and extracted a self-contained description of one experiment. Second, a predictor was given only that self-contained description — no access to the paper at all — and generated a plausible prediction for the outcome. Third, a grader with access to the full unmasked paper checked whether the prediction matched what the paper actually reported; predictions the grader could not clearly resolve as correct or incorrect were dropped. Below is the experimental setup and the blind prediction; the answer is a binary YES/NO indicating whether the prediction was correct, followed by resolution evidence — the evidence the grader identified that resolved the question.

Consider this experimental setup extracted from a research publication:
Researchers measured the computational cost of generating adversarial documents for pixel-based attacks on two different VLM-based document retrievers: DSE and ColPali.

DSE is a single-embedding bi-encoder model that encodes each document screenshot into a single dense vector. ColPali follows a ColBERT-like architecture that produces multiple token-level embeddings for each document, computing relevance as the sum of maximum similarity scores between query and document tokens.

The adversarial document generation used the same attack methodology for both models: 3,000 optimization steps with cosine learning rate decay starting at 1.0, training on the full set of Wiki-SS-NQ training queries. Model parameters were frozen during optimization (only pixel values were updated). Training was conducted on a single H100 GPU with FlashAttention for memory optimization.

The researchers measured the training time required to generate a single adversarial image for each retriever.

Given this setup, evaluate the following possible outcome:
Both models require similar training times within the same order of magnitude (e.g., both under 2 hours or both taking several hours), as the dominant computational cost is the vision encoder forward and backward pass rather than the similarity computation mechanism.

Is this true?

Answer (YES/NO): YES